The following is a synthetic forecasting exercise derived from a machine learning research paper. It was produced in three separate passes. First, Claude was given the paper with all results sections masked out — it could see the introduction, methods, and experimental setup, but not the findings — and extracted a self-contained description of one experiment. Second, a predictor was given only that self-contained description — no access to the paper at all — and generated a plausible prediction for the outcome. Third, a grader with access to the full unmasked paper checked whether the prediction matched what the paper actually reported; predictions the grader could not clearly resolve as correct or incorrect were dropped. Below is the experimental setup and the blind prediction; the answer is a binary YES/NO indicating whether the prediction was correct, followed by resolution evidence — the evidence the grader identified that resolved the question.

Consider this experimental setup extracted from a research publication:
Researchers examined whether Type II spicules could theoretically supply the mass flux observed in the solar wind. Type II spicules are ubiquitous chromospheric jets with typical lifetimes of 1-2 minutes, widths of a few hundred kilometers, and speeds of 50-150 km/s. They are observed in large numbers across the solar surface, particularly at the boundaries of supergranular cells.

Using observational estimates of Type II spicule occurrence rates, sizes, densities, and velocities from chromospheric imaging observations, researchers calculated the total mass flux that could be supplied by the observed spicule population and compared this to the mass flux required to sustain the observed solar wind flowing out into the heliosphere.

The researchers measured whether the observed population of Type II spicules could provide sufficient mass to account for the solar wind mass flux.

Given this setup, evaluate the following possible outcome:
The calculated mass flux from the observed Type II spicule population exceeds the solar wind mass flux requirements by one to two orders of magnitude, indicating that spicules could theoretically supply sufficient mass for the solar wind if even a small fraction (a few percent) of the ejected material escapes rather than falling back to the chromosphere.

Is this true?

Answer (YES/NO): NO